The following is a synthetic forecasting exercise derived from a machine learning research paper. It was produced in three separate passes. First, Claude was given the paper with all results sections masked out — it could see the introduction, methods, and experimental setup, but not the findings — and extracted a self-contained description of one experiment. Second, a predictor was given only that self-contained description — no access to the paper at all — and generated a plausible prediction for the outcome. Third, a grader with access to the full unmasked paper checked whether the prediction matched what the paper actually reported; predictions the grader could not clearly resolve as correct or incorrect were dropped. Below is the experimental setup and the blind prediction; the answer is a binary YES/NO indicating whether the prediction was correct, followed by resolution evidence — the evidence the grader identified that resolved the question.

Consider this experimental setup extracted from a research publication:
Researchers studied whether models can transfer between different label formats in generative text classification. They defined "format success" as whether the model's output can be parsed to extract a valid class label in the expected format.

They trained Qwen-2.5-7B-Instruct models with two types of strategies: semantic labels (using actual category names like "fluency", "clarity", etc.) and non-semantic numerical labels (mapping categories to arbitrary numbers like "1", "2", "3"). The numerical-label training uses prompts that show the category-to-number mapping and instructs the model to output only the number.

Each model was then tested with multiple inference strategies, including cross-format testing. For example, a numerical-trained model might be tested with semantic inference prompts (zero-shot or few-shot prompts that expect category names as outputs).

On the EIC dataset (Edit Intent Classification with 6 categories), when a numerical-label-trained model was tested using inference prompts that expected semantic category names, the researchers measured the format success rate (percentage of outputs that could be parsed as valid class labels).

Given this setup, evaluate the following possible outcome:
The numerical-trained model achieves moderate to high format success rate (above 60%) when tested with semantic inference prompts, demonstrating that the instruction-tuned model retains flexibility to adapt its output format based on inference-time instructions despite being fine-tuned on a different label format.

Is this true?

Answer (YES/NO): YES